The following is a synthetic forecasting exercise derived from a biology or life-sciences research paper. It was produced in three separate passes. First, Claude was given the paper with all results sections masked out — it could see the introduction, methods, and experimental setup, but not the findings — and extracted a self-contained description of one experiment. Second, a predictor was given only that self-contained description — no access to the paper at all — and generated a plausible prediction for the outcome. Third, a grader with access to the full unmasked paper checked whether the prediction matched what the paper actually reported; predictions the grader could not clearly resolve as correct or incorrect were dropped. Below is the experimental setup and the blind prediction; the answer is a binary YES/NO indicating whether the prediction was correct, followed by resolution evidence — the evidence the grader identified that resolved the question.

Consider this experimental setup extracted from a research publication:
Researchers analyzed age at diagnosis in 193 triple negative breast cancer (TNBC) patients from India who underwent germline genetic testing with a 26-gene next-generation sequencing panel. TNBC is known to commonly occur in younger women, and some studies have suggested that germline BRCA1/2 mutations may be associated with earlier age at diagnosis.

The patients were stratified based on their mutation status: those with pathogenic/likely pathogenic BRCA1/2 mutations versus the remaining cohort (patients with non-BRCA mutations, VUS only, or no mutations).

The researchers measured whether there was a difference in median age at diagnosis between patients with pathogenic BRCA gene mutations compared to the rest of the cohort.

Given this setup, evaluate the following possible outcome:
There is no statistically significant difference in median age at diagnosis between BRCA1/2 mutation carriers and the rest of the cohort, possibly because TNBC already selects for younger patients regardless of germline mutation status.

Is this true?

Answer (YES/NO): NO